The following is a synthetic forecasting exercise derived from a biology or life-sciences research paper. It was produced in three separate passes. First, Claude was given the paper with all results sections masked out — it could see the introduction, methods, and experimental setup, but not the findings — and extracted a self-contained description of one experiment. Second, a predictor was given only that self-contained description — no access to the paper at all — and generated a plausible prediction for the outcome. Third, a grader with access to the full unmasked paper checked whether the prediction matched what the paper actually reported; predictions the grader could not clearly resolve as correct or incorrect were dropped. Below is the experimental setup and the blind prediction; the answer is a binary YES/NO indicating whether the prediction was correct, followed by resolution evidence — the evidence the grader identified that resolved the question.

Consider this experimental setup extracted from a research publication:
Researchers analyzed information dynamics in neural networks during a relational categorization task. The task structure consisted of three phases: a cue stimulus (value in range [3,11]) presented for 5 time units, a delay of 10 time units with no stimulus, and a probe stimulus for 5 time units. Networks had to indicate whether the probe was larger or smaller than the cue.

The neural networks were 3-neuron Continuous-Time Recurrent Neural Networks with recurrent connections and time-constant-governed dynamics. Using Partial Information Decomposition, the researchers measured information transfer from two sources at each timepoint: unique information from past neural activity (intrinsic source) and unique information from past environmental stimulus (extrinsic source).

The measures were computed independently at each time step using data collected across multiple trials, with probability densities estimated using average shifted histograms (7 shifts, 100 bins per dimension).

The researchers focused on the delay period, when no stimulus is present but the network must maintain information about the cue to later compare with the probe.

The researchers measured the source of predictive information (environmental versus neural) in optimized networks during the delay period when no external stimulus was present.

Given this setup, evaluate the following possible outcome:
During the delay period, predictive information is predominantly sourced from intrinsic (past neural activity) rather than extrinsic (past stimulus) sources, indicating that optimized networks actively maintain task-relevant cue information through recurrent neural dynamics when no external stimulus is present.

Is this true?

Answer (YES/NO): YES